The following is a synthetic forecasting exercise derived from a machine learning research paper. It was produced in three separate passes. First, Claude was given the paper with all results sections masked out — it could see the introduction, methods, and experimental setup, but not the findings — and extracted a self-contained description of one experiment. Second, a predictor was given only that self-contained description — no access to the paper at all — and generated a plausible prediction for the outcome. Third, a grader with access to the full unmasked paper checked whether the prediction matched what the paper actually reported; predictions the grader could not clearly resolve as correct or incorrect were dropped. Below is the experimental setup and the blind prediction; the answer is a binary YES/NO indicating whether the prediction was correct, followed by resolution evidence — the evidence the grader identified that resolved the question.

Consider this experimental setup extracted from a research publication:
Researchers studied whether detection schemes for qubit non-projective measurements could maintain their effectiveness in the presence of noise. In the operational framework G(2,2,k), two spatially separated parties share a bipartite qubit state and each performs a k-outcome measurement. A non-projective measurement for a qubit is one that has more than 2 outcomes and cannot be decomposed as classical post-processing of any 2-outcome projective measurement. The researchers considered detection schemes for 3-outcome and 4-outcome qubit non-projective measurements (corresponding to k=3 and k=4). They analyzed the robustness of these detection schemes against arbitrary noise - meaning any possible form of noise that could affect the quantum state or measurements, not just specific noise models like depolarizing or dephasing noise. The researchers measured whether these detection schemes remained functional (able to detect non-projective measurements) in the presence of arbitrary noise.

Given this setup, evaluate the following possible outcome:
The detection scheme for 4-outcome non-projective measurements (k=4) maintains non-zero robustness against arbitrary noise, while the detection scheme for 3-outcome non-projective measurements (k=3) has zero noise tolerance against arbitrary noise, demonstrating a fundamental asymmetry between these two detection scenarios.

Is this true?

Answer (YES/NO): NO